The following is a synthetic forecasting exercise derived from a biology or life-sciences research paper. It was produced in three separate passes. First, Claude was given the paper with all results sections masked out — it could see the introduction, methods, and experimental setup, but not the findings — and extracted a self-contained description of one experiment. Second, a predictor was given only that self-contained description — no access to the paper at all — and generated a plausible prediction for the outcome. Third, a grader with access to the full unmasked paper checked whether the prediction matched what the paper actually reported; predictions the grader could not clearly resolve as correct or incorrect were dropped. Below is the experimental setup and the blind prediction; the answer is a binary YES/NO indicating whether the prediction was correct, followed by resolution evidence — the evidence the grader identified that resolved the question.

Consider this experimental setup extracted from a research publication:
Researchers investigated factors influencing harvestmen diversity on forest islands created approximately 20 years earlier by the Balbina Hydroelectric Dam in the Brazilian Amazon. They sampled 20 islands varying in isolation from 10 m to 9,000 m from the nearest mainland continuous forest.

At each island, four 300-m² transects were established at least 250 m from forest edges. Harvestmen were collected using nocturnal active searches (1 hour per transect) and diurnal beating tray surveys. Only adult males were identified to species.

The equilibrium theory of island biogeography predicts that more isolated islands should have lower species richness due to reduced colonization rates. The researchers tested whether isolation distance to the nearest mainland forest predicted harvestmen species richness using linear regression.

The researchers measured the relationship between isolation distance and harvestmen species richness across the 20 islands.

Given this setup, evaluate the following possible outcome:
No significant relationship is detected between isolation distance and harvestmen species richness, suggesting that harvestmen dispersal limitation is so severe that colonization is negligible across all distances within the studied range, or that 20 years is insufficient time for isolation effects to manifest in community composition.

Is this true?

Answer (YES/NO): YES